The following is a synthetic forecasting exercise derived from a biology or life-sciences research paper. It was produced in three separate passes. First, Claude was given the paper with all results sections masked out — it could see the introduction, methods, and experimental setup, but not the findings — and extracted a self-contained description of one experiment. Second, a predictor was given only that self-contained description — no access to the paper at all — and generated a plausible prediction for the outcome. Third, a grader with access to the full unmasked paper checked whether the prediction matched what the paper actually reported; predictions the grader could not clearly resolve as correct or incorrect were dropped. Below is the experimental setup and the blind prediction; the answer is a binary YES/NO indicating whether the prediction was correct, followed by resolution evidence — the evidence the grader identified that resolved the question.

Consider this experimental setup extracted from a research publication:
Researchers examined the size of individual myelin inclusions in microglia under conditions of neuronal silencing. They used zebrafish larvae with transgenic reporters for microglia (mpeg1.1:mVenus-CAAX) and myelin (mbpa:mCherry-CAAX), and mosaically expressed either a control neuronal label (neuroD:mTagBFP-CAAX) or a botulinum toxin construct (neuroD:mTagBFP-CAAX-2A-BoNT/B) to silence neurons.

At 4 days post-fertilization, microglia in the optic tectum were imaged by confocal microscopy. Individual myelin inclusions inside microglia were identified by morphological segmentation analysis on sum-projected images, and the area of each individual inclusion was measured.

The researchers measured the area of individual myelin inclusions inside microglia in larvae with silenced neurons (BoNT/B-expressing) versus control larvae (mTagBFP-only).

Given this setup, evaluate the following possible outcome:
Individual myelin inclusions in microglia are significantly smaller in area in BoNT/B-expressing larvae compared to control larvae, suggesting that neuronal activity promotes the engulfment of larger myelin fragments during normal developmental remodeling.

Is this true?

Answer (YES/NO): NO